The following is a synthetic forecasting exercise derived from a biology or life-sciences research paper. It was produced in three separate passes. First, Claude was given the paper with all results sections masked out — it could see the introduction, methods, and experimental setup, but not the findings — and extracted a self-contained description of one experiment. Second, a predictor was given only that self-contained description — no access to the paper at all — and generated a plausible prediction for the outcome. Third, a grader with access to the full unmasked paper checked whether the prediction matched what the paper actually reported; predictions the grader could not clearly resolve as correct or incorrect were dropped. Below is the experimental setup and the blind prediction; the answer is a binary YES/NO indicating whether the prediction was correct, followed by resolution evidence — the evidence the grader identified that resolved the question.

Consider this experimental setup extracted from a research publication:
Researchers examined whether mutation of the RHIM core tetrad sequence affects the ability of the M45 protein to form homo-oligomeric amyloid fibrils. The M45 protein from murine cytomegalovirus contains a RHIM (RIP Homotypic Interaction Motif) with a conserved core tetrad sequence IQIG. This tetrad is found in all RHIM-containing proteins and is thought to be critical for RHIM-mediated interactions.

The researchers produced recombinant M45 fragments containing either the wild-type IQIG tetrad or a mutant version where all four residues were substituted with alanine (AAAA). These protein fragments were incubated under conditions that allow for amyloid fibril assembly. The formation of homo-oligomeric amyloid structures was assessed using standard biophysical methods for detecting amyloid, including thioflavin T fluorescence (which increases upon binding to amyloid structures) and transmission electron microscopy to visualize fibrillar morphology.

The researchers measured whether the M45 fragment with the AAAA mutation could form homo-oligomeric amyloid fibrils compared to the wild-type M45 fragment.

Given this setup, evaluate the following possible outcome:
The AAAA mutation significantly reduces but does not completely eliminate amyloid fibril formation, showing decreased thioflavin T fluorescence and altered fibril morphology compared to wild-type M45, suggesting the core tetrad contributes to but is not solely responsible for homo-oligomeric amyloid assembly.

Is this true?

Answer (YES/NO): NO